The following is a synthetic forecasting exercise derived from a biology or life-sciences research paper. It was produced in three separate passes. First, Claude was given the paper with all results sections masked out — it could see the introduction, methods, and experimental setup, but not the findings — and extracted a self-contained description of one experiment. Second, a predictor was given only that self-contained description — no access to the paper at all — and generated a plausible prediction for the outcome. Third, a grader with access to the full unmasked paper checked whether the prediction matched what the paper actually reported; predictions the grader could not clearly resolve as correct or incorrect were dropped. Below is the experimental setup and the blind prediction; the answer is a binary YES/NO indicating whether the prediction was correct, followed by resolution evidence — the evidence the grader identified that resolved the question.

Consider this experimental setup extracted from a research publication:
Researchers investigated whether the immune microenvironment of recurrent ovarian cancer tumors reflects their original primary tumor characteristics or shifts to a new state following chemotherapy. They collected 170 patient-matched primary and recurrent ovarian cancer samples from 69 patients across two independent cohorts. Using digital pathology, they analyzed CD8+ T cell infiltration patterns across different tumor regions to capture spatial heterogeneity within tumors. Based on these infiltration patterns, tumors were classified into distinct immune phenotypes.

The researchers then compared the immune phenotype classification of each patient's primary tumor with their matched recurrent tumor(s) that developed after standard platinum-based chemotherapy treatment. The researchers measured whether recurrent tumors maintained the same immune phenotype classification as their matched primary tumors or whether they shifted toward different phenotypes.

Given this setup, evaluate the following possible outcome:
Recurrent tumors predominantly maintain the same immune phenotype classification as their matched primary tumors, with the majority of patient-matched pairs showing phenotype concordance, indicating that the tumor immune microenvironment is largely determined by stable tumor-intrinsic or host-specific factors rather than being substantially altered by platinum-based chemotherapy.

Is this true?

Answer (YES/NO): NO